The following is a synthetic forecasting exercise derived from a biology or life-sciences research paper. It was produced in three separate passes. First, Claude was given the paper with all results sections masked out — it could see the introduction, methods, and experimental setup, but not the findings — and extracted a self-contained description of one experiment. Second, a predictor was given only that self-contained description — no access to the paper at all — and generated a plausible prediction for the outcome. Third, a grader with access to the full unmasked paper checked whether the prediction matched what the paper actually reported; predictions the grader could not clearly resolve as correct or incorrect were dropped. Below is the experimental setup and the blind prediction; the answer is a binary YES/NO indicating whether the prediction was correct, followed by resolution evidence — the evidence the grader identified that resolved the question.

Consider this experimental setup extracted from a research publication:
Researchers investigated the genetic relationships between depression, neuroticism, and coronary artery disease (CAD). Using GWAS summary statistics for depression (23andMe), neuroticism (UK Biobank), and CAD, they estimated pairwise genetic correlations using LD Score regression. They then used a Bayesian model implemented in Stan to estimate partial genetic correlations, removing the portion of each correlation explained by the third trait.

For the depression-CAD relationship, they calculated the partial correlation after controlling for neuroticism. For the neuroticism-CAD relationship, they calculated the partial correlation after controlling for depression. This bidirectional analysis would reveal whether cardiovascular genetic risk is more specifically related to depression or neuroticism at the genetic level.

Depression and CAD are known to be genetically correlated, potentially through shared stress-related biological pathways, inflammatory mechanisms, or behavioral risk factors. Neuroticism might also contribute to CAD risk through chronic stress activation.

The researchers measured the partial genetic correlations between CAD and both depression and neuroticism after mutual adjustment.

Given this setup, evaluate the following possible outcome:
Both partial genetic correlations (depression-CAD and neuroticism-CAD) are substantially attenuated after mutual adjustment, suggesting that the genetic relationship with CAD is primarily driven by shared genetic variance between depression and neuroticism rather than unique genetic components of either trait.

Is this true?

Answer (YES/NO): NO